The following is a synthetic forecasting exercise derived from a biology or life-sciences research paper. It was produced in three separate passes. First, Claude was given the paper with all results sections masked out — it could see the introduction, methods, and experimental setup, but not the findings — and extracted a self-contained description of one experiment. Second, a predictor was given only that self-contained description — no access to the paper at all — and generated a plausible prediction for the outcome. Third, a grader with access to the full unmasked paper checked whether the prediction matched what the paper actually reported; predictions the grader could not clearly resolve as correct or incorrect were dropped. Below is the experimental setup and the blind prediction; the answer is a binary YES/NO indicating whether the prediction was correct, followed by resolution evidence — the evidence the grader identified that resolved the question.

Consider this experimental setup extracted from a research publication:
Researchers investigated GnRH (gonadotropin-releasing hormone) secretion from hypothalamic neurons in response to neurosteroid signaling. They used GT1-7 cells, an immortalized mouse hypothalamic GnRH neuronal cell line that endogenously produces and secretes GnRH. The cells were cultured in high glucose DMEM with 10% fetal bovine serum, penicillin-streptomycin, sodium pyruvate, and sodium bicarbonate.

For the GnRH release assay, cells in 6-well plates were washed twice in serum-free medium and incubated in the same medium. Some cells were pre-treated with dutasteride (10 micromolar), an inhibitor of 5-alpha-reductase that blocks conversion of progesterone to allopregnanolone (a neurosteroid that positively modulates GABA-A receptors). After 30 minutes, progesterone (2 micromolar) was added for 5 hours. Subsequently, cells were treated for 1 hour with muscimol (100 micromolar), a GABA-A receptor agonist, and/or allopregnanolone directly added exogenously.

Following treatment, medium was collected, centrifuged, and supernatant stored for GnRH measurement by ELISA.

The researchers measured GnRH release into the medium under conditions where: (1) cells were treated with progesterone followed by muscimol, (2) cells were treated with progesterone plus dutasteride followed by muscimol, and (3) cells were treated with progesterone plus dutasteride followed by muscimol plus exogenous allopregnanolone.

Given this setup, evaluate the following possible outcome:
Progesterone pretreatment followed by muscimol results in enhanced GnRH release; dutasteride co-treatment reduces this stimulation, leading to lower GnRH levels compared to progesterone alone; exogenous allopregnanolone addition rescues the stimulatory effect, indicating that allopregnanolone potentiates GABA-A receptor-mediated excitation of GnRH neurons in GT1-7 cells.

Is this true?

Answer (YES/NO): YES